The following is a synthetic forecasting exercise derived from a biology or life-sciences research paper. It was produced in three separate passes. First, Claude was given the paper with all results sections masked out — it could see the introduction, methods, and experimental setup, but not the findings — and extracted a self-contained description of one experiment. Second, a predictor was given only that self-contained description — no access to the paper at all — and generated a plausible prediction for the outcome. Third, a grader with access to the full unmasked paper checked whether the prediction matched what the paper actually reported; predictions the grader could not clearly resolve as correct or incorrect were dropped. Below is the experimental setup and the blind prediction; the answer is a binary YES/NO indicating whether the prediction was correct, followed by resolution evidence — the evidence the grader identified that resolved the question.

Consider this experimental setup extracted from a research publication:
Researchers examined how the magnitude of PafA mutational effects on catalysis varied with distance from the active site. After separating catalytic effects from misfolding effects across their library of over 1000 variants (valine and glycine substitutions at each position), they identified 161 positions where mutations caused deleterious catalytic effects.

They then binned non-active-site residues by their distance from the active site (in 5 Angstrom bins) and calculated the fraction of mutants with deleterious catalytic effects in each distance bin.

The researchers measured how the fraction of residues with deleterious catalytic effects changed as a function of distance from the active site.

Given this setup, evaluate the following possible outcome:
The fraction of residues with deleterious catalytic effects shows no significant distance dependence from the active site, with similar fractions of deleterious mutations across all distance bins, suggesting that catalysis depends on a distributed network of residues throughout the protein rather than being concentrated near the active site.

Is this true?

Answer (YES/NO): NO